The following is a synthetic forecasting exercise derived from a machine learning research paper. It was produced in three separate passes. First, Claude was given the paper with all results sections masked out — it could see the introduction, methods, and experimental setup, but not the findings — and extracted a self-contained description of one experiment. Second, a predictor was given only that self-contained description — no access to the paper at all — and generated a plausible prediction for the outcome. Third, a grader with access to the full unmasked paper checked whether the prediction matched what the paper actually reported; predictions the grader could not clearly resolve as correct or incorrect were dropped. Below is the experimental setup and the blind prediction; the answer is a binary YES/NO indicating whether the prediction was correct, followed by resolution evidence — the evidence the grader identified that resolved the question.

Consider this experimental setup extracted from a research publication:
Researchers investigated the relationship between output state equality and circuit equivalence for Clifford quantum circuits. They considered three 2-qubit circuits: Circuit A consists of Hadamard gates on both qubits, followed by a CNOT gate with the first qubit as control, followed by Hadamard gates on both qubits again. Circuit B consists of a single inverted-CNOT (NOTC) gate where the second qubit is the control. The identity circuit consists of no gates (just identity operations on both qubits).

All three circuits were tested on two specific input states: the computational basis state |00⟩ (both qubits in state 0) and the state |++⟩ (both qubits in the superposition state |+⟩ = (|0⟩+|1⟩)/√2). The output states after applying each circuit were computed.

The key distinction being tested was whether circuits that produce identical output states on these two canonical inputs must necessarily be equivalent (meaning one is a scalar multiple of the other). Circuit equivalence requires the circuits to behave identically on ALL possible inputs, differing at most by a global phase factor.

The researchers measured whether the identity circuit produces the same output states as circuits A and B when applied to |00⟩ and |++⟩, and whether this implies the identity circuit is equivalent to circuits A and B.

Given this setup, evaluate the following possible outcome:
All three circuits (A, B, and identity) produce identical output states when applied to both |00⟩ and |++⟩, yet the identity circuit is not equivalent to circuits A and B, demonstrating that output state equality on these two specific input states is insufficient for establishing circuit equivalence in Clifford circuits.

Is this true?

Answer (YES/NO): YES